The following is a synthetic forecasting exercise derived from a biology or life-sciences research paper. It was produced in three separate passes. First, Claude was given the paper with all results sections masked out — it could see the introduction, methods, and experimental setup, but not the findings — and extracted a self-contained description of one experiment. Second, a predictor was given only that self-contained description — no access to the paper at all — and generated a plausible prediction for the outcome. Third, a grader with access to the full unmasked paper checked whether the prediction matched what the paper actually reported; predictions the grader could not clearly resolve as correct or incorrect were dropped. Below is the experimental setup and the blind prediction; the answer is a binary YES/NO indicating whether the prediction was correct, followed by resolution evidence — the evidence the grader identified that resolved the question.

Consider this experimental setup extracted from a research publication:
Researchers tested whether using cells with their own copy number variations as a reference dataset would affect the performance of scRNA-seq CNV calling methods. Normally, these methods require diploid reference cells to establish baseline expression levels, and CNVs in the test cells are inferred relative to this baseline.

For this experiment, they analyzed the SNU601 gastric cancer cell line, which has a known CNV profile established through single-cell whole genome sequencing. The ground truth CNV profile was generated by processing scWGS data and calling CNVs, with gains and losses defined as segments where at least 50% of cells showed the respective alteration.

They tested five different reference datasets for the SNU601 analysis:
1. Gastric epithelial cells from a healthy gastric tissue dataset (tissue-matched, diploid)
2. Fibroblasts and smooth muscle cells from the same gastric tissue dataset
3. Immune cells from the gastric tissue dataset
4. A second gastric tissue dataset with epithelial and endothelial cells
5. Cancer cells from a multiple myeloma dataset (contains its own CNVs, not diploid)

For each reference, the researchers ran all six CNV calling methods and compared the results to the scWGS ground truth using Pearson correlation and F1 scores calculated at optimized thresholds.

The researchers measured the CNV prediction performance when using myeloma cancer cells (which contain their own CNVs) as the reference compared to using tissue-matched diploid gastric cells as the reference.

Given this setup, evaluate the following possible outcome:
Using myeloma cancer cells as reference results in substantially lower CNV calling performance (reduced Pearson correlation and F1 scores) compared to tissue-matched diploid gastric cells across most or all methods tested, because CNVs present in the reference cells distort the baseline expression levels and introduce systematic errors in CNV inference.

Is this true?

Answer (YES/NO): NO